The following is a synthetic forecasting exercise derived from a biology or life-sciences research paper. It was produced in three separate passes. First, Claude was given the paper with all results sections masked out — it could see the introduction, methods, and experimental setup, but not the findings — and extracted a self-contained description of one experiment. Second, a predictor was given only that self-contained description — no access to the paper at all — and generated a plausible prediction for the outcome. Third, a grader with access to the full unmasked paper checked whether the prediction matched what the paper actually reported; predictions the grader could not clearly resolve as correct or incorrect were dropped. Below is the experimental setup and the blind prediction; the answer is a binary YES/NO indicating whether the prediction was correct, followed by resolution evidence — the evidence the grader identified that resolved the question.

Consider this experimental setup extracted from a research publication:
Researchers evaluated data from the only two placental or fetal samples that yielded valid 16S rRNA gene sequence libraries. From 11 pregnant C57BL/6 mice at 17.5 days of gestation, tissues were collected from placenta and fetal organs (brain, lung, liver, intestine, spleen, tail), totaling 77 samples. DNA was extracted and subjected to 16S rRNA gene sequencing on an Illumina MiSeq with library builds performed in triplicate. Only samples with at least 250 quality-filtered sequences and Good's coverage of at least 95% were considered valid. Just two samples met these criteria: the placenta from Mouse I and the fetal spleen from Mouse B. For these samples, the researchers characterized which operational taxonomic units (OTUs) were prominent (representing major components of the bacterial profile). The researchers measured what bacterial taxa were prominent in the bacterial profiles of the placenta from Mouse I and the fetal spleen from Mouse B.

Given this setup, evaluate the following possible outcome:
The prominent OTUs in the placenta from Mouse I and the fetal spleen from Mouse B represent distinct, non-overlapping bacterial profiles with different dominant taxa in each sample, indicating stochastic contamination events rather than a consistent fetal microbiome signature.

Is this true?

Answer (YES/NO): NO